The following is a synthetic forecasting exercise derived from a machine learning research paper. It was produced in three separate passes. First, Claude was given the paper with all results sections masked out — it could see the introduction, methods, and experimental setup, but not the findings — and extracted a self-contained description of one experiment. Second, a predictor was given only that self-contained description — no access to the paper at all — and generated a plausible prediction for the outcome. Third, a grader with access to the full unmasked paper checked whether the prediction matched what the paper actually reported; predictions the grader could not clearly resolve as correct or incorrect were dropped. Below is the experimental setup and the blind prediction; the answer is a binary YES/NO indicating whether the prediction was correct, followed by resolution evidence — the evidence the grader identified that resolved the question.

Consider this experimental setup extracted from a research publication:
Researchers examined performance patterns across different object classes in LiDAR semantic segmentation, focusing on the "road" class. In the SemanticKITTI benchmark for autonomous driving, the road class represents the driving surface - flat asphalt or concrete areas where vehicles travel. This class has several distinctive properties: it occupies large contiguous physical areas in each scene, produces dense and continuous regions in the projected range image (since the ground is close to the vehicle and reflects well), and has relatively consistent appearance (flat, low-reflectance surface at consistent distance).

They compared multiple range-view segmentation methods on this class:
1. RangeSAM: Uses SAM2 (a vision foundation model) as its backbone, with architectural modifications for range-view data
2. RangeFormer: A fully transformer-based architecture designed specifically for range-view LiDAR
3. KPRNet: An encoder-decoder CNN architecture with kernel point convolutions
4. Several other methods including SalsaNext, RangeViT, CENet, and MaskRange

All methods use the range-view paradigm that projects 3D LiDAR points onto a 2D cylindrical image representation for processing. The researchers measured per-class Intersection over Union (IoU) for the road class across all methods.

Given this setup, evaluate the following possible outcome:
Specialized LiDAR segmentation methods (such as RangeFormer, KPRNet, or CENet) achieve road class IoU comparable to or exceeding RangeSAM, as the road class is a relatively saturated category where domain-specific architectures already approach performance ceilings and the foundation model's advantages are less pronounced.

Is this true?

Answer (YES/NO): YES